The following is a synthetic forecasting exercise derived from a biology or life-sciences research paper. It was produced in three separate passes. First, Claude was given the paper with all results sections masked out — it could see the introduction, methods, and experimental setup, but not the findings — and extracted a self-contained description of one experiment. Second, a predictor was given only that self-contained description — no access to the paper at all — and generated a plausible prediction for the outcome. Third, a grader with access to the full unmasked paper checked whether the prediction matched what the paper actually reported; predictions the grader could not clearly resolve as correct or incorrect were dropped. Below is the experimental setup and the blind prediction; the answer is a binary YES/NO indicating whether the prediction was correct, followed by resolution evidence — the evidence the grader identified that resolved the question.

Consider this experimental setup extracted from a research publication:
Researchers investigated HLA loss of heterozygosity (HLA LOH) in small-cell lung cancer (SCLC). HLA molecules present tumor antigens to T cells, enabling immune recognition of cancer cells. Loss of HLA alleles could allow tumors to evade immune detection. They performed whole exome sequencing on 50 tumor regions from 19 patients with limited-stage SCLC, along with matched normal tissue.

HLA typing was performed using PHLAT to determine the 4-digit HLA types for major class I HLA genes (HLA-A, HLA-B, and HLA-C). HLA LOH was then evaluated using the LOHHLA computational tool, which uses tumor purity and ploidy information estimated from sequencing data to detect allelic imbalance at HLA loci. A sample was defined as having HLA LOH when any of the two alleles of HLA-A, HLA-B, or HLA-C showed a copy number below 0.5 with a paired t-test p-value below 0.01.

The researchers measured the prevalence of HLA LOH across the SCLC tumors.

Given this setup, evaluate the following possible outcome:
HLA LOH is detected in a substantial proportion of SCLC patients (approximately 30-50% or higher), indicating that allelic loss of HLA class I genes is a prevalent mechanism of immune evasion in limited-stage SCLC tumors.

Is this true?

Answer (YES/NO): YES